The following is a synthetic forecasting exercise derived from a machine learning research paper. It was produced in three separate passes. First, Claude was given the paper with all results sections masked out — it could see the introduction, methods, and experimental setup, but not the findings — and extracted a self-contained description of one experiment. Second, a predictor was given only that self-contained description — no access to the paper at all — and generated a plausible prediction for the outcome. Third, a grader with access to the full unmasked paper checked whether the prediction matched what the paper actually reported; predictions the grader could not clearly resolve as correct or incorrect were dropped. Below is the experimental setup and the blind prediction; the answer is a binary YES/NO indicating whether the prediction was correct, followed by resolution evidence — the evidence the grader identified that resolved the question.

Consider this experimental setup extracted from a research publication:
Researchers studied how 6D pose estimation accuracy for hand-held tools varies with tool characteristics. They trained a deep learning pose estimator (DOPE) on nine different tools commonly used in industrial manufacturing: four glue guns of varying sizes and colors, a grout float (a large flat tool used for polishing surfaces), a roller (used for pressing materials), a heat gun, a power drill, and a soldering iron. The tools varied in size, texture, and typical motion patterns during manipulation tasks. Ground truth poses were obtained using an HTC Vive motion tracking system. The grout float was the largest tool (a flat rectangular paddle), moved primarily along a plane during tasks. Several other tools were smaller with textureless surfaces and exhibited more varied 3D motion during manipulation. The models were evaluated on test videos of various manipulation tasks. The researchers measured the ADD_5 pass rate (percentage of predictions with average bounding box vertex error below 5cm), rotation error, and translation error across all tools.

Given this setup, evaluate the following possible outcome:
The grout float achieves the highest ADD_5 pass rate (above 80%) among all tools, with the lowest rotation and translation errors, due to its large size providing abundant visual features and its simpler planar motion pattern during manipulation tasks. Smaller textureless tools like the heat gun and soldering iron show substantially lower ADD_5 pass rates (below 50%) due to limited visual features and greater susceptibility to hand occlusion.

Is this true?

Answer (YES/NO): NO